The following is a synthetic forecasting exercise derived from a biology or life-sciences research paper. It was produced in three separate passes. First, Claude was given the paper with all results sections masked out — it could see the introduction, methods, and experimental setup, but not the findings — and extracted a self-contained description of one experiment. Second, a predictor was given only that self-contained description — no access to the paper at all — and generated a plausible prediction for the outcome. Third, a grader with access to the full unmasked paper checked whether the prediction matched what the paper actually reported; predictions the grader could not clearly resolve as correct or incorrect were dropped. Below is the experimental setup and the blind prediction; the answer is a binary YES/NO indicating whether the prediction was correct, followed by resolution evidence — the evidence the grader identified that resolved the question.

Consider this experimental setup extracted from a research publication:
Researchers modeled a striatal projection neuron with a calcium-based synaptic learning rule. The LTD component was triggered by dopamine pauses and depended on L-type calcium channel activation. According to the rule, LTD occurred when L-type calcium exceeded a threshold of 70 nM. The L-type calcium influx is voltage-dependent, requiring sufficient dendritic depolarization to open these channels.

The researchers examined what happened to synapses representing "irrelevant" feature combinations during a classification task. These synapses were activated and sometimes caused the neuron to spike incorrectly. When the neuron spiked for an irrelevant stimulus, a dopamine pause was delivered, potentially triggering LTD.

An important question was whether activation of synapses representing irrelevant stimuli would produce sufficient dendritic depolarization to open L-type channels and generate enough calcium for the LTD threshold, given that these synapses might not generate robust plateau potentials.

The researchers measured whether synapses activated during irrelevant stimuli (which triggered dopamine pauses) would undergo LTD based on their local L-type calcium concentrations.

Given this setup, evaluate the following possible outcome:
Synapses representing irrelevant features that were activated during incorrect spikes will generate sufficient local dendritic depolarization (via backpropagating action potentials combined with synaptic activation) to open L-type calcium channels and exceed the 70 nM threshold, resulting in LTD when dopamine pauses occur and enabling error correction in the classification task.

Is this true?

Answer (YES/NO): YES